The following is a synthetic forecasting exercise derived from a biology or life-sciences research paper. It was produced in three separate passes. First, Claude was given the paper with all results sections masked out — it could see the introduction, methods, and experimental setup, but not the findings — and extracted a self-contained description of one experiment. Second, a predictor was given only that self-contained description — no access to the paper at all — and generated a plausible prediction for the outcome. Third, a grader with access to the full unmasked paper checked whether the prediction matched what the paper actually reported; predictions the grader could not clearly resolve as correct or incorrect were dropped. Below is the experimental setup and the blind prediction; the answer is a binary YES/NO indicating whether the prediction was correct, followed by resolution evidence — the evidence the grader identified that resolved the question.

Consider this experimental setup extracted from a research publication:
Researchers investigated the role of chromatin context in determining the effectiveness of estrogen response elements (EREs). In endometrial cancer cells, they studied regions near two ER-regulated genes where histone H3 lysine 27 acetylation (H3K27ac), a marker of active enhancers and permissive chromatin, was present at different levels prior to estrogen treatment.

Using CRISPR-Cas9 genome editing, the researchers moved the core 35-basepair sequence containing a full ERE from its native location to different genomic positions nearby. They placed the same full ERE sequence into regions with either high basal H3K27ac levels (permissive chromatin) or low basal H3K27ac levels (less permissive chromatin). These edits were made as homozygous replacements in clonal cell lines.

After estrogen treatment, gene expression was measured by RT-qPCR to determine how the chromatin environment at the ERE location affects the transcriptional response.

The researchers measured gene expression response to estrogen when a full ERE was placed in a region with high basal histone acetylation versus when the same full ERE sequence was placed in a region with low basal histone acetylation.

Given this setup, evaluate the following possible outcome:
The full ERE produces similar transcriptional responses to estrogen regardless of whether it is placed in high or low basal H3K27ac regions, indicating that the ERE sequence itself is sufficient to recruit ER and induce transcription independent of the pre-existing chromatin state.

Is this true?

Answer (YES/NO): NO